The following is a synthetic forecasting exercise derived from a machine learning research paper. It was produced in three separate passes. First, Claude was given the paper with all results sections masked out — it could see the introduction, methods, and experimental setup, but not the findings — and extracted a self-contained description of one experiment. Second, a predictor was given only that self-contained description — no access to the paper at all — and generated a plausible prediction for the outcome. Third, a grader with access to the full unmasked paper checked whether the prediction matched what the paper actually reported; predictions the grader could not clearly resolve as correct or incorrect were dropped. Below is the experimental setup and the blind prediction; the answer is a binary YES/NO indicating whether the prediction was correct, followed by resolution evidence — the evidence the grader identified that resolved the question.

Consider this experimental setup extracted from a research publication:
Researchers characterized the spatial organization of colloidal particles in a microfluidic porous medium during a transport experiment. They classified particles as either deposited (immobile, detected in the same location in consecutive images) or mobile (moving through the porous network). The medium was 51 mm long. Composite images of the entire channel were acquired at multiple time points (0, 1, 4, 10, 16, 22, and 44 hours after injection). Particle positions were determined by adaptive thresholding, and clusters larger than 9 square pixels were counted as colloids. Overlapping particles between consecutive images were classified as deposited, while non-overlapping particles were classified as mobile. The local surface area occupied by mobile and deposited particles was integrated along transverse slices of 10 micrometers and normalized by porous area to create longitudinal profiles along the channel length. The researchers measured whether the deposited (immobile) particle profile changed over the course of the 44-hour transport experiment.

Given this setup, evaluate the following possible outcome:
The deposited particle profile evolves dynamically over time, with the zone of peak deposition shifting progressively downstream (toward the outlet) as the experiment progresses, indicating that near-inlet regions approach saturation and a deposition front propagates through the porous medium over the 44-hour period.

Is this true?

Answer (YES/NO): NO